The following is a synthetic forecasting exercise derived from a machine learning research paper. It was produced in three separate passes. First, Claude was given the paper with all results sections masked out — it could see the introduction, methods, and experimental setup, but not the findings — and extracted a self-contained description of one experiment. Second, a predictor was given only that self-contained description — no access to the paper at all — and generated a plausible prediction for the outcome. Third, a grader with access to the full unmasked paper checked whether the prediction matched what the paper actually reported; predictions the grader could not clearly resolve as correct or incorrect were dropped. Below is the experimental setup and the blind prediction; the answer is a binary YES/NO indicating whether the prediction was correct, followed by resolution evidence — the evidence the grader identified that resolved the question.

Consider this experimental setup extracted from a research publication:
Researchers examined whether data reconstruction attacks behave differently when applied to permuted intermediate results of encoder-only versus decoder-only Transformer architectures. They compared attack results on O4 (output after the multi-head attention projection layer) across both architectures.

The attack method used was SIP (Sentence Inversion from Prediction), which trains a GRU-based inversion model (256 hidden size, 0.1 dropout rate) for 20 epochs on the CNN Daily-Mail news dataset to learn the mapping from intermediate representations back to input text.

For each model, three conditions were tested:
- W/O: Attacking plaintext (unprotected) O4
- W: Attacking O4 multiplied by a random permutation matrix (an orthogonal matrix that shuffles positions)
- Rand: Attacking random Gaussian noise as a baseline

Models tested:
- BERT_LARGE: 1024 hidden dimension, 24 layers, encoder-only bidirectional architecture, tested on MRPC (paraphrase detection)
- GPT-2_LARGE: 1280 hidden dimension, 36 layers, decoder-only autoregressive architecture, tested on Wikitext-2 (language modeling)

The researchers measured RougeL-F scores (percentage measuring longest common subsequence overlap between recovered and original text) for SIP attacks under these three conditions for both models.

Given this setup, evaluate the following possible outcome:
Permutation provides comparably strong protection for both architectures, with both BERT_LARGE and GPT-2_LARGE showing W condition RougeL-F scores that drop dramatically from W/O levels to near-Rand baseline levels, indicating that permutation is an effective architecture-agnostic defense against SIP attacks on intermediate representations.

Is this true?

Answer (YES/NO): NO